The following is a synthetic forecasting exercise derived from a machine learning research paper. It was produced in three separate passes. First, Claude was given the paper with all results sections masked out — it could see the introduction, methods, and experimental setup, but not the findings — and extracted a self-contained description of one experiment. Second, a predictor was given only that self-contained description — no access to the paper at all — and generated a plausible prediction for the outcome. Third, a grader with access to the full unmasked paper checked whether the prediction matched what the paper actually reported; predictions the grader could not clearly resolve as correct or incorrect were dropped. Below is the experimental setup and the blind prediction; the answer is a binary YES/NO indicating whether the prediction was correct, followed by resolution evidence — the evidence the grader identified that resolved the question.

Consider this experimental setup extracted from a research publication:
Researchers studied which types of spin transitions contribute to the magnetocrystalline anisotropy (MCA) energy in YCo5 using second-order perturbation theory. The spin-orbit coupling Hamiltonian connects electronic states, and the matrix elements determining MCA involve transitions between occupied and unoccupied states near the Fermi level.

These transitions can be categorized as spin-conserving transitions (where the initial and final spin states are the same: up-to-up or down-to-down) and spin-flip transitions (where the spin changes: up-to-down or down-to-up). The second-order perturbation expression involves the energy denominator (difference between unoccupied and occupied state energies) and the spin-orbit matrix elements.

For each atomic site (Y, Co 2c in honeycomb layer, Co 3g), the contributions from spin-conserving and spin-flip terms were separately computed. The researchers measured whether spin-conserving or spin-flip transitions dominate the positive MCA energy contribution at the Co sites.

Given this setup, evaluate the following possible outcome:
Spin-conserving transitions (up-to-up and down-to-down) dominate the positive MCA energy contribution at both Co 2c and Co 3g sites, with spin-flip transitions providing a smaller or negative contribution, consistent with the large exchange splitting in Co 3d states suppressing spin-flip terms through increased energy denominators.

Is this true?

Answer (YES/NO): YES